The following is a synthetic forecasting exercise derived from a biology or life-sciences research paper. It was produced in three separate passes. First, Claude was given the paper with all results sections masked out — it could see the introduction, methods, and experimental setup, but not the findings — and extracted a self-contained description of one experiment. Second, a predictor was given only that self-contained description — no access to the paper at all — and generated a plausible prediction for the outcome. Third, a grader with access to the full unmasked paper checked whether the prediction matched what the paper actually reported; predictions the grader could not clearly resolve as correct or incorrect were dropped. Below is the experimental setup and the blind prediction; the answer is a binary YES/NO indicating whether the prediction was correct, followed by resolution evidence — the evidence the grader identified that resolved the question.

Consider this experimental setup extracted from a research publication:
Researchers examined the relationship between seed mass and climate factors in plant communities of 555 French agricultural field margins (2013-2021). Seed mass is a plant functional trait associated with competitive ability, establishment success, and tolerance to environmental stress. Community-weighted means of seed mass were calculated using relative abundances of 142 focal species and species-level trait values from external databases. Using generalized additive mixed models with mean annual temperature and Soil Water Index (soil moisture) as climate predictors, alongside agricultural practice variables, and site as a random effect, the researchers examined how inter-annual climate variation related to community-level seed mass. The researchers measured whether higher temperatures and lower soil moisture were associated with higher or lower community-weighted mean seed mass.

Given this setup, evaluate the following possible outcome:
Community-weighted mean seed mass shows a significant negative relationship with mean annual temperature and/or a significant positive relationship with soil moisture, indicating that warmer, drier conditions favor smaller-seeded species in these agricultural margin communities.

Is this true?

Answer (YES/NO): NO